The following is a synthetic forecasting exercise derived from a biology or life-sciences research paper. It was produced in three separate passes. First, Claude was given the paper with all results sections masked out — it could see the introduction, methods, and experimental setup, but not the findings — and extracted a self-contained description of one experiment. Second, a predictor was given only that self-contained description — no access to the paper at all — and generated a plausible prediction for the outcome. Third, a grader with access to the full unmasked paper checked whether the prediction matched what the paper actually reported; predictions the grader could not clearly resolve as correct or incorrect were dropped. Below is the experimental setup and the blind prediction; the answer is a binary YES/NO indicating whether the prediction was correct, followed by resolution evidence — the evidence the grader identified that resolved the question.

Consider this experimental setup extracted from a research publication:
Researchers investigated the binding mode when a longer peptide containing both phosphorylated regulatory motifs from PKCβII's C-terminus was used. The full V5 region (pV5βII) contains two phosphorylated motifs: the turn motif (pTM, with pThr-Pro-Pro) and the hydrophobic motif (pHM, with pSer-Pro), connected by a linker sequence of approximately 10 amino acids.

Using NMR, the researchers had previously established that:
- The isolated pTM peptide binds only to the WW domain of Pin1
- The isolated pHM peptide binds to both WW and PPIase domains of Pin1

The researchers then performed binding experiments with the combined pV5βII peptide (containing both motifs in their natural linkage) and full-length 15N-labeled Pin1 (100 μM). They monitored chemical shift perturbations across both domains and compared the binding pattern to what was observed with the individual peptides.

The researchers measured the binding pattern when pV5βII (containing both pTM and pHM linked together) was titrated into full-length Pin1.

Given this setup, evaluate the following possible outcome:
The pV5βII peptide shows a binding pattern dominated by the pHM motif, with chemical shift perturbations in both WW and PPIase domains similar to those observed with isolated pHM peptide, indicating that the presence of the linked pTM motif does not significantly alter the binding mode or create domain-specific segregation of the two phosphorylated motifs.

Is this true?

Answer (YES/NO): NO